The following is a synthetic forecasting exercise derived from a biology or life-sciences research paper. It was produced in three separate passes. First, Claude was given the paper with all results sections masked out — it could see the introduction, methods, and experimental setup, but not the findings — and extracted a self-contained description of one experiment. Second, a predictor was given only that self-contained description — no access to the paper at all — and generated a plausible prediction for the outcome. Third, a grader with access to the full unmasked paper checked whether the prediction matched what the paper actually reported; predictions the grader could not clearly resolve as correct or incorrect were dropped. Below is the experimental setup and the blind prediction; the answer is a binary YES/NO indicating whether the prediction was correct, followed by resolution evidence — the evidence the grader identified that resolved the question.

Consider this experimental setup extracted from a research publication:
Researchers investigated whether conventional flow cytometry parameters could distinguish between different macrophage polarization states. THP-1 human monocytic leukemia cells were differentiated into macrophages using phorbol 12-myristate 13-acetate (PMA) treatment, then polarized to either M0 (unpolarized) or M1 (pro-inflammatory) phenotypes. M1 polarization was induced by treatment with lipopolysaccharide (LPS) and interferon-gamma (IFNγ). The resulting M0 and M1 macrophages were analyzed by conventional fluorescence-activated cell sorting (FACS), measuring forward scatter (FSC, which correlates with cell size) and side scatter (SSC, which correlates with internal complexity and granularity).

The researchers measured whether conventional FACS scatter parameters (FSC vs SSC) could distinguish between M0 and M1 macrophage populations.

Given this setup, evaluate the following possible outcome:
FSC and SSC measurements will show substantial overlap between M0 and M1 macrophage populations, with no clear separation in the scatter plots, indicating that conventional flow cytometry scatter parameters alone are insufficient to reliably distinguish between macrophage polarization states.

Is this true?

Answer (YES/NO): YES